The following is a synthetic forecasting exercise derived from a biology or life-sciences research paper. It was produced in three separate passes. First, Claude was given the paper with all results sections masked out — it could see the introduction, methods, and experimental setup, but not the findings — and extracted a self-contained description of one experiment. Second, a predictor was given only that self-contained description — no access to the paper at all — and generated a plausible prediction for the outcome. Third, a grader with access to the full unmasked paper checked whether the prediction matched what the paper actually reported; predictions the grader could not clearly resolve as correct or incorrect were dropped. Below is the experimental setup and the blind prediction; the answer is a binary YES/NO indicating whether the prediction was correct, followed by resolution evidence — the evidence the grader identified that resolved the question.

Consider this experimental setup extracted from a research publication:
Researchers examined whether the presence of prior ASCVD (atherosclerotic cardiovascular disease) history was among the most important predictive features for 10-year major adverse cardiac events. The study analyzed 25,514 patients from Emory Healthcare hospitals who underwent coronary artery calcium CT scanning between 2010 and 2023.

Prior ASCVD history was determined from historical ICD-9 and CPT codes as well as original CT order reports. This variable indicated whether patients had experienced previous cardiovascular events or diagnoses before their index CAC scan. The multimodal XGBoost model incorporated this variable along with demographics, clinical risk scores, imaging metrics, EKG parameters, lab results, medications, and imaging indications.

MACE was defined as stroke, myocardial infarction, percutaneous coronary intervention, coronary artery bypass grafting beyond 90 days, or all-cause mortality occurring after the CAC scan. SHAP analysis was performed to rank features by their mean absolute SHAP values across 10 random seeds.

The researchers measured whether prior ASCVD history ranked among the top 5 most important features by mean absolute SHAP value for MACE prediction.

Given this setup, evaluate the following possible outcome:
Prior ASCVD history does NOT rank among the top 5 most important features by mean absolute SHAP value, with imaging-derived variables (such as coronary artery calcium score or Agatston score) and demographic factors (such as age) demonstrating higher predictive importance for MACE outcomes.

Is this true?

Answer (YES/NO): NO